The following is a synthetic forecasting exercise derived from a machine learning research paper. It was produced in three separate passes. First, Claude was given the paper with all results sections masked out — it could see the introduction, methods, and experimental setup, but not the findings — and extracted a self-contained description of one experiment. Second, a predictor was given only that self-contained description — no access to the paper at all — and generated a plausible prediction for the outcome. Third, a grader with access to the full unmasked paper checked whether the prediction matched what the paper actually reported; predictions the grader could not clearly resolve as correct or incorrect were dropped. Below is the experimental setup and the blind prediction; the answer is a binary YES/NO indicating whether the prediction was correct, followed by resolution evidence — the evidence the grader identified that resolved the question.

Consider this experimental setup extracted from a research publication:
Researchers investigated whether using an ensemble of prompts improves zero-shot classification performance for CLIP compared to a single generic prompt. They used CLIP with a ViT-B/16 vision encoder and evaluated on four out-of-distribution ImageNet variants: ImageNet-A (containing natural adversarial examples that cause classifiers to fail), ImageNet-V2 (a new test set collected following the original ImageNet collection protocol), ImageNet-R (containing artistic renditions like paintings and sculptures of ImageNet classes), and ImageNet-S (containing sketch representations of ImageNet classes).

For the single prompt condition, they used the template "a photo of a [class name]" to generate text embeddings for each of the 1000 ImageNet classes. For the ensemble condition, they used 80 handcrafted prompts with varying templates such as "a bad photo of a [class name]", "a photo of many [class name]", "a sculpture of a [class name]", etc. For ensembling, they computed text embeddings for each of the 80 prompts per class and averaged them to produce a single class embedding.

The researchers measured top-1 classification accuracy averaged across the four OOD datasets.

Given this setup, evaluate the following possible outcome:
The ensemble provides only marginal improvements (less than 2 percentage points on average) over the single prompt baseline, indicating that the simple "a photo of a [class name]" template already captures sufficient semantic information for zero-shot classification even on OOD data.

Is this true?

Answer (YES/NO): NO